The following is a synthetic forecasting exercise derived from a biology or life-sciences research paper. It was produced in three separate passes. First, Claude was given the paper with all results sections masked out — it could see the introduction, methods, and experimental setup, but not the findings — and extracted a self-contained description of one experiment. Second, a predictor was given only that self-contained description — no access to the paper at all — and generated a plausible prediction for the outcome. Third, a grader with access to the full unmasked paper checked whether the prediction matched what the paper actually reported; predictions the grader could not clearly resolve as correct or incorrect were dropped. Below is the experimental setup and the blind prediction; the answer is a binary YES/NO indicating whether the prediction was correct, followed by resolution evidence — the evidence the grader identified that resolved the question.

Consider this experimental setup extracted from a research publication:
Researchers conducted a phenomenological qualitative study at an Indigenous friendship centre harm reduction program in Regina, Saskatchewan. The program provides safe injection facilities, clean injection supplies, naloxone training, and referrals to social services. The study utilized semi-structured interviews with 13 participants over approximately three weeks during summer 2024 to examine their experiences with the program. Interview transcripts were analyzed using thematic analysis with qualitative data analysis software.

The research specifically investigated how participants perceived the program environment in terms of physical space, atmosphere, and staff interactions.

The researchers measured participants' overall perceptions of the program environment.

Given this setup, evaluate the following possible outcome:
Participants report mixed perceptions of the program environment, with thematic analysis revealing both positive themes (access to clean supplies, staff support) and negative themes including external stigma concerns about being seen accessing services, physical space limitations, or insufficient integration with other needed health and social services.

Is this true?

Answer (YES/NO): NO